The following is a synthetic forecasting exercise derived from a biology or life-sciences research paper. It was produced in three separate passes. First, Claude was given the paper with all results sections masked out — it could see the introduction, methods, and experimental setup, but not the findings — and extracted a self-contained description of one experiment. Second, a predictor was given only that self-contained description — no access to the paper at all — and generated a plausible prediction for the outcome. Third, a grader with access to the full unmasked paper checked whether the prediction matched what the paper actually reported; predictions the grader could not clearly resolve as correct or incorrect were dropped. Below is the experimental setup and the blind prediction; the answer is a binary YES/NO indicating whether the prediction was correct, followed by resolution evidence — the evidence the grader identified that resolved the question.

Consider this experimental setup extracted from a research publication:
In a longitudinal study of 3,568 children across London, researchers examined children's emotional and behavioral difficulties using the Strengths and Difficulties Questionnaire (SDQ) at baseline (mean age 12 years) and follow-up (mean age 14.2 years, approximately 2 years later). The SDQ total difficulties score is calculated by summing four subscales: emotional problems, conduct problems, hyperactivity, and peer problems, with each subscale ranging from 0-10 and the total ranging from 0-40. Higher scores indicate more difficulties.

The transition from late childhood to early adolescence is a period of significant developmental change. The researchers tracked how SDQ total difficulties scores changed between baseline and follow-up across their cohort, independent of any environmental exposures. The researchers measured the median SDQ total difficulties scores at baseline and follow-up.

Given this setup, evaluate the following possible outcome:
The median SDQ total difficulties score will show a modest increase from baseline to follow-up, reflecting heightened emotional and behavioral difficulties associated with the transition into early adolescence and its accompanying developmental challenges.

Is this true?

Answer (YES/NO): YES